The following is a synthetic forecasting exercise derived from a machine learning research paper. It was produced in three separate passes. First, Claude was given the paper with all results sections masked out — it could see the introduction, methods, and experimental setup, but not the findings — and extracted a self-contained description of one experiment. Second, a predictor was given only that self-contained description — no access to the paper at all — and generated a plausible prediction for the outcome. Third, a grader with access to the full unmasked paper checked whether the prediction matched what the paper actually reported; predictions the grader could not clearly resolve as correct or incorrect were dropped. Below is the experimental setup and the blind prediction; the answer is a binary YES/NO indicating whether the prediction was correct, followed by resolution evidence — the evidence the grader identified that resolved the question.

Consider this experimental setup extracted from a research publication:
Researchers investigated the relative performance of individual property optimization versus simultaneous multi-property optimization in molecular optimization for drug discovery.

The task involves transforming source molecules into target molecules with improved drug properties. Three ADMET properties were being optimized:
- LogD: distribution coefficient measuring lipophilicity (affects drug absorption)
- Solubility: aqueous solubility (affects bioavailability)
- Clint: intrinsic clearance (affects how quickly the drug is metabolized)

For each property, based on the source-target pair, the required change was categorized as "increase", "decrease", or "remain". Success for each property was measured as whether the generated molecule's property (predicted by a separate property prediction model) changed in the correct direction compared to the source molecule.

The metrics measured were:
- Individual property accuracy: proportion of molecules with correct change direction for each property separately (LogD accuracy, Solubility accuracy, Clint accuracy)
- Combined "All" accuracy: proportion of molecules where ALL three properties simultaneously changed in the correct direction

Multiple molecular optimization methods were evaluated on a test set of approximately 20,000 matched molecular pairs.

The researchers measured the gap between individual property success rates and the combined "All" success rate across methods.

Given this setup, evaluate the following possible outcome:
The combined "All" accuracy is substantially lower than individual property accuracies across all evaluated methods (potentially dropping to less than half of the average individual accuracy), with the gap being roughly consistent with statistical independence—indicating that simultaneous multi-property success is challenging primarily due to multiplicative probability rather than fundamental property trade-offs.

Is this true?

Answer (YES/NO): NO